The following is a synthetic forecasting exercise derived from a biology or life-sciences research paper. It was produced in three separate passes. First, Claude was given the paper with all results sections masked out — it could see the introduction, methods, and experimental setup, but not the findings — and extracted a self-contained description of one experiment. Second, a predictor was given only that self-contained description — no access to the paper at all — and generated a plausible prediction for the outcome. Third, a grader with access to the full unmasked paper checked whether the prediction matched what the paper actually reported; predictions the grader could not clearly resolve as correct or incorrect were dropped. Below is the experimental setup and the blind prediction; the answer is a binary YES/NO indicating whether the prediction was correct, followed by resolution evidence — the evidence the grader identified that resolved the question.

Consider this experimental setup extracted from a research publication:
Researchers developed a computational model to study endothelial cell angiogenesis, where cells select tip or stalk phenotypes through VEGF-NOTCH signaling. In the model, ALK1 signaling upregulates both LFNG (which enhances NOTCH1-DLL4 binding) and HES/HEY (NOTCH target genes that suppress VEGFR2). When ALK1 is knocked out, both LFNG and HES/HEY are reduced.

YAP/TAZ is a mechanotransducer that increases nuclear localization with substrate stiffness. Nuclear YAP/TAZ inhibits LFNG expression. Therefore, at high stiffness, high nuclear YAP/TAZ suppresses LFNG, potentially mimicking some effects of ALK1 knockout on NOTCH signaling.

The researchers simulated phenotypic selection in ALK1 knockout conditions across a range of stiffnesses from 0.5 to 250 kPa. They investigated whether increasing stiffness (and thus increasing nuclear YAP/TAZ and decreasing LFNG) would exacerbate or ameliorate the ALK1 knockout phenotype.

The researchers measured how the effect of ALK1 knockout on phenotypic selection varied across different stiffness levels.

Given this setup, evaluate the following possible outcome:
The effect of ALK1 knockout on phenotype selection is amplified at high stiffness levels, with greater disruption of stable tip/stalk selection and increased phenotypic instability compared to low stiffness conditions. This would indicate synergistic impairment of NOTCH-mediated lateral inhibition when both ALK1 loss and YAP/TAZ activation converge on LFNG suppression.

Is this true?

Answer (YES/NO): NO